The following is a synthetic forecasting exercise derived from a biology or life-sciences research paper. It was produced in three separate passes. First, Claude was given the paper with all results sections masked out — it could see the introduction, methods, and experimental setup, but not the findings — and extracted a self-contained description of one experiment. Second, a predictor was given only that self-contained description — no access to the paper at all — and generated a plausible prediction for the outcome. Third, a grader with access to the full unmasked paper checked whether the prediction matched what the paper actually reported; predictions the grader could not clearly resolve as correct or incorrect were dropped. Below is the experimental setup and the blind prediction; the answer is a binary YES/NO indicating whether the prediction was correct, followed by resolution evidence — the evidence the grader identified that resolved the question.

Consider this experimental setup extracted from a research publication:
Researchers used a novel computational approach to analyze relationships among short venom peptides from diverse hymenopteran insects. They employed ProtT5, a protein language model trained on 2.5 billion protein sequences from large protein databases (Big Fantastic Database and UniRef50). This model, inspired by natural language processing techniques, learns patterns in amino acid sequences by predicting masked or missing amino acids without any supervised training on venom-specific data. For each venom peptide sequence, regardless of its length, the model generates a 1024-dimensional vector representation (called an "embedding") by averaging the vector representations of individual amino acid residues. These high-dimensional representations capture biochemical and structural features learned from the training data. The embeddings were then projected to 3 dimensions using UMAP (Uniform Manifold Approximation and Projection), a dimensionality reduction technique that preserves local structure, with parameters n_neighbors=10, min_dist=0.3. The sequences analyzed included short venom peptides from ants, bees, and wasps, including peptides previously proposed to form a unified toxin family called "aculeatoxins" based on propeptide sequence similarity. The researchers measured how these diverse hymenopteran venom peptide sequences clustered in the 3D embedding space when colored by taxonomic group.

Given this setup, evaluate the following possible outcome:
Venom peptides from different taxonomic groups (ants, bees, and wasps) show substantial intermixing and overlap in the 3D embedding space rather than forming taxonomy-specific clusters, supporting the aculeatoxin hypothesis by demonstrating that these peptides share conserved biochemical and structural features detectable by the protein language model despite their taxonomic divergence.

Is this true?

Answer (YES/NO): NO